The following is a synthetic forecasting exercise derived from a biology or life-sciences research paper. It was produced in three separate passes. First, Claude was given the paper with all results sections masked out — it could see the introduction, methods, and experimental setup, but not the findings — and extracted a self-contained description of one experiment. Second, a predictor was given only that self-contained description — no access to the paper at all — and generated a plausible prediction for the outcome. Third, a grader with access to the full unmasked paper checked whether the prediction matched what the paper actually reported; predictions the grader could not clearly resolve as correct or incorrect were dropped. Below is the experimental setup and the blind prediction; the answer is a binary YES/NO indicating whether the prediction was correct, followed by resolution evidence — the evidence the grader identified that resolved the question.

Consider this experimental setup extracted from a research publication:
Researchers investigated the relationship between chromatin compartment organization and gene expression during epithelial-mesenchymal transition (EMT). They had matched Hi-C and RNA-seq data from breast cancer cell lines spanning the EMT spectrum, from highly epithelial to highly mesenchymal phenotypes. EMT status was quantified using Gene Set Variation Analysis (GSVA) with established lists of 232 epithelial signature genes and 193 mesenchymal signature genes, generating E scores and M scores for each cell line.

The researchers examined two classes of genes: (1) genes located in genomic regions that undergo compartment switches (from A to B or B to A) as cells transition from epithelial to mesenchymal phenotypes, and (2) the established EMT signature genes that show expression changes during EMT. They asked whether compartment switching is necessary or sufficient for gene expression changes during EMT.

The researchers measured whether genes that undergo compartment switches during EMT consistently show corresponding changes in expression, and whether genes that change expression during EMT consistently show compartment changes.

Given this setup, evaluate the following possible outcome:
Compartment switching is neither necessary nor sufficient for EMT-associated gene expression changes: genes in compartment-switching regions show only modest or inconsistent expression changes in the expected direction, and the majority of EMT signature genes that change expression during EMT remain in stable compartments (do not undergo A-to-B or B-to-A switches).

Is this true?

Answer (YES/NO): YES